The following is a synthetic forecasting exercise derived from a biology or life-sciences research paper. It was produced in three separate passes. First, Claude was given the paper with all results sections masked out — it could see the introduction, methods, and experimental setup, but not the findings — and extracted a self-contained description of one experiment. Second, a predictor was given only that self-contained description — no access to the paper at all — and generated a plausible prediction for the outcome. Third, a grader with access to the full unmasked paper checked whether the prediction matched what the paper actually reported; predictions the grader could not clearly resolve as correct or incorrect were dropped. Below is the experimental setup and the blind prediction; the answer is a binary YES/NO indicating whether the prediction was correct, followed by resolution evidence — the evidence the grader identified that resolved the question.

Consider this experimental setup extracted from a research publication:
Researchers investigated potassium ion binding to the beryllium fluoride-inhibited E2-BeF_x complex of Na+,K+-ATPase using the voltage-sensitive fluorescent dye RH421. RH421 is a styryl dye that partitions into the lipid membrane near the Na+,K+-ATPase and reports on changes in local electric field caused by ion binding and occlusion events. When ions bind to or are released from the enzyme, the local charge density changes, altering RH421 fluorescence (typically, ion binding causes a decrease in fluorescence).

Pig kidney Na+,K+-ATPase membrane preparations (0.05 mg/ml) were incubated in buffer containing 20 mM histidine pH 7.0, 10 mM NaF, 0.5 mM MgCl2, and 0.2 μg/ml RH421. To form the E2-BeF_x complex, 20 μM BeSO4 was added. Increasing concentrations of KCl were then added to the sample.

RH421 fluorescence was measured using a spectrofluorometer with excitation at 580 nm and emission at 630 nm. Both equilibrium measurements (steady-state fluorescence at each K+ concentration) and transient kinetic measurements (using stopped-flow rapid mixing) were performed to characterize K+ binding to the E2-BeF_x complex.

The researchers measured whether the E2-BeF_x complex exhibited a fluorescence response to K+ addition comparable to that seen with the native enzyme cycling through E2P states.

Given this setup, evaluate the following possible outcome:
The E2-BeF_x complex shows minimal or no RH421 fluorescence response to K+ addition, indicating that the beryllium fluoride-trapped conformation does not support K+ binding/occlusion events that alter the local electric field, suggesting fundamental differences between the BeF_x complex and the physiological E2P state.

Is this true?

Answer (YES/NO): NO